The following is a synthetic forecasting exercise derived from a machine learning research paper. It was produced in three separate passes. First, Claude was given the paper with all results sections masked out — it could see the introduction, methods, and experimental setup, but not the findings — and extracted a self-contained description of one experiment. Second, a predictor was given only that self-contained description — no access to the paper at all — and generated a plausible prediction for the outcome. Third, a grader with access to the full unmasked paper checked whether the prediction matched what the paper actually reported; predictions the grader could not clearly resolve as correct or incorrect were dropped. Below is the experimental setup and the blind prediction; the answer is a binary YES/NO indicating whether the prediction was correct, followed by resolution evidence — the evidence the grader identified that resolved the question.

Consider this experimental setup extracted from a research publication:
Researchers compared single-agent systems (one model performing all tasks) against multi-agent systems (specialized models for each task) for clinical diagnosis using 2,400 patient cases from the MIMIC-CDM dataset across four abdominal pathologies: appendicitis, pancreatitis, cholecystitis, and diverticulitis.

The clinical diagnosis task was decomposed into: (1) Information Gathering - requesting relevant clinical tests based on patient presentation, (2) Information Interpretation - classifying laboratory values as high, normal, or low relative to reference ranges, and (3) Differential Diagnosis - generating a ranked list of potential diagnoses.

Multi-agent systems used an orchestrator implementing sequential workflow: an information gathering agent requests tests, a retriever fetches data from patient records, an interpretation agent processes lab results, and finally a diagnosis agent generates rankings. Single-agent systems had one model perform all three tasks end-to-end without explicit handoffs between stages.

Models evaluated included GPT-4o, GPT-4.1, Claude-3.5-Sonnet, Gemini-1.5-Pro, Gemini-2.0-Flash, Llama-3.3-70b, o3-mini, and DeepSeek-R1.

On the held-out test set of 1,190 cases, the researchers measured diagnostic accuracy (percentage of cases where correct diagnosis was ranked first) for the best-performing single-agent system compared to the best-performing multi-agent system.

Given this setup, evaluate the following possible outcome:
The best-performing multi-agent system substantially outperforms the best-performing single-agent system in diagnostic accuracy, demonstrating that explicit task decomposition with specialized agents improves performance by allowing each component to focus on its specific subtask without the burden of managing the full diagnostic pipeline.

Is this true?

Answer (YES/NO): NO